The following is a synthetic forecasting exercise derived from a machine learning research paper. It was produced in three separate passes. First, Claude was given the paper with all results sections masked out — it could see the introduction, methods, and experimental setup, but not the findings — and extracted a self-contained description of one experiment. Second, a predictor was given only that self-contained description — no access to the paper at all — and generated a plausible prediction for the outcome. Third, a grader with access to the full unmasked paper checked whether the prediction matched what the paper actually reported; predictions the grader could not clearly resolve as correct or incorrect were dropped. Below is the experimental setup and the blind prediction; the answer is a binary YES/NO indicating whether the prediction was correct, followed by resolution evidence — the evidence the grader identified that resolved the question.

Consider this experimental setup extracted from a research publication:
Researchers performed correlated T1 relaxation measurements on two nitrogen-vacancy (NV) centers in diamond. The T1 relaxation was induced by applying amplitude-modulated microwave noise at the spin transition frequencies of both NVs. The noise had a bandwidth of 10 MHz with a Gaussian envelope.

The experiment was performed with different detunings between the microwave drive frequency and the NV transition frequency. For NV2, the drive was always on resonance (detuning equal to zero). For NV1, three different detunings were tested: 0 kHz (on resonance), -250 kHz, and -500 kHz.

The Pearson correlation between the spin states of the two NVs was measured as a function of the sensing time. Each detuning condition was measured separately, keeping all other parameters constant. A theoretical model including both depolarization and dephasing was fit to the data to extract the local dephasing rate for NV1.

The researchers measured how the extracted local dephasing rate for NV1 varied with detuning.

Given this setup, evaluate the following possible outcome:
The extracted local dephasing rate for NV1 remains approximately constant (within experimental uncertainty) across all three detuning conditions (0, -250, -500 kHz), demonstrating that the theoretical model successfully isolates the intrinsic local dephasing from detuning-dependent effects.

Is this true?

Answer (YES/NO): NO